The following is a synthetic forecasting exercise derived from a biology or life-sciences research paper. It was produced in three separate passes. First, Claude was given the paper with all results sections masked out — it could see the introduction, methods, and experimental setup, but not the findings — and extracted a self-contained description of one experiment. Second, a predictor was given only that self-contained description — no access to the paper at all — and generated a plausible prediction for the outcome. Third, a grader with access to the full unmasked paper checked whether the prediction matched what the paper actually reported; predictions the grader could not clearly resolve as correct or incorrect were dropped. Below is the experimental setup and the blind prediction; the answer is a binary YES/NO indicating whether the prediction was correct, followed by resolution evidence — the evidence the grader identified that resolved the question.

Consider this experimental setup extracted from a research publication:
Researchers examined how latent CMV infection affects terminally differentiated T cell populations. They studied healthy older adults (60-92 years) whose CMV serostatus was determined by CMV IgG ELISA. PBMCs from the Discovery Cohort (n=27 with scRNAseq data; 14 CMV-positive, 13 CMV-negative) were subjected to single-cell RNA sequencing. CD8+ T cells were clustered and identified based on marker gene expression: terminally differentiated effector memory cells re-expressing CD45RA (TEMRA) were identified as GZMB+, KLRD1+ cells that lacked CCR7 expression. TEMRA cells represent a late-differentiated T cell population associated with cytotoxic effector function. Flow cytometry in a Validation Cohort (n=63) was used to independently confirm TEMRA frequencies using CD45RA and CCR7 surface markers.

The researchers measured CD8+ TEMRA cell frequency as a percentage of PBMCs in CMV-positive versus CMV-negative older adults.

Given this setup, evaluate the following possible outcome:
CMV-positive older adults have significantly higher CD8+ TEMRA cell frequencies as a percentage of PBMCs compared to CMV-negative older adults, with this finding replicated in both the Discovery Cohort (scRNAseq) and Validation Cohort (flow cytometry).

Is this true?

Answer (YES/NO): YES